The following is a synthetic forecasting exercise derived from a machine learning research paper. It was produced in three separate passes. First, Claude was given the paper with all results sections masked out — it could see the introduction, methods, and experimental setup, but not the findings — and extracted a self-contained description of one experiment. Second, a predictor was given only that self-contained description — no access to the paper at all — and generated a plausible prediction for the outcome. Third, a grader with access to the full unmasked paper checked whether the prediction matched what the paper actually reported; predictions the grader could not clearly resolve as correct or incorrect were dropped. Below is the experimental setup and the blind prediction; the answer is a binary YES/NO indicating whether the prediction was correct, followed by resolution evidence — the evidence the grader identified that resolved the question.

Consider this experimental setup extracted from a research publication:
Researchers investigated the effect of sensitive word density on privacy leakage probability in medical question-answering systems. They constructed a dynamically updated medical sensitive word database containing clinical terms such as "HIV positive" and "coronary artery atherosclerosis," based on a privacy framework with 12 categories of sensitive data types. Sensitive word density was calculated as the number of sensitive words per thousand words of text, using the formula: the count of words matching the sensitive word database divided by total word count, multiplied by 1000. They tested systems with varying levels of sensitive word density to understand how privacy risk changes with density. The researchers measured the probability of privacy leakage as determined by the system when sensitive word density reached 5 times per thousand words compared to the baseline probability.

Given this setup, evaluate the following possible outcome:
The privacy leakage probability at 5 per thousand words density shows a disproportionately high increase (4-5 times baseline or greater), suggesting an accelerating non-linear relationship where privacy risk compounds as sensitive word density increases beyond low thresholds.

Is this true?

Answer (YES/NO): NO